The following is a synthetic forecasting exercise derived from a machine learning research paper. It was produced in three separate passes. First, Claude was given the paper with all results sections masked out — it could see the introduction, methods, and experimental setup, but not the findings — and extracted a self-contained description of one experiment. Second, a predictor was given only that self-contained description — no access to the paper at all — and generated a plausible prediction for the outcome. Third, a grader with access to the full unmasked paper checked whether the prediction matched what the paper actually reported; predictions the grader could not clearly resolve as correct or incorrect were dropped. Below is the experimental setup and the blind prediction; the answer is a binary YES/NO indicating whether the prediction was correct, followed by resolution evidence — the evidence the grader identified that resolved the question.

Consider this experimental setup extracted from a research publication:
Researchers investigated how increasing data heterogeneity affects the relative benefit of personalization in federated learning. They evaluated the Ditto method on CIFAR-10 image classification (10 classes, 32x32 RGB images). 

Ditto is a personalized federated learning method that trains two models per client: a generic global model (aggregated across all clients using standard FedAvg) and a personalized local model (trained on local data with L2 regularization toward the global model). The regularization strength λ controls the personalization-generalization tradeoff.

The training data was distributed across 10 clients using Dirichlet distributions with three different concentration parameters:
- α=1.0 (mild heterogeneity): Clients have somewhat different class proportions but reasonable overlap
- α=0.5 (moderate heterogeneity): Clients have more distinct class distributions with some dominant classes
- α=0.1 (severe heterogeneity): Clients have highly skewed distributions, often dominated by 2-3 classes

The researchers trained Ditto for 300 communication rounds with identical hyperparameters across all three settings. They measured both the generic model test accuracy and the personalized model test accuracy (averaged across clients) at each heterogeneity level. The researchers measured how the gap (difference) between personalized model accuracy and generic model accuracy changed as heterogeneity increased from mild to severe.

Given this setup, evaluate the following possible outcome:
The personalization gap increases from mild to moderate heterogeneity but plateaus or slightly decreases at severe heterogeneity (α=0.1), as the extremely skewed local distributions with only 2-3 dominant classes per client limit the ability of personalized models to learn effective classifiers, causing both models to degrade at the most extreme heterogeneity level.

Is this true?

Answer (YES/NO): NO